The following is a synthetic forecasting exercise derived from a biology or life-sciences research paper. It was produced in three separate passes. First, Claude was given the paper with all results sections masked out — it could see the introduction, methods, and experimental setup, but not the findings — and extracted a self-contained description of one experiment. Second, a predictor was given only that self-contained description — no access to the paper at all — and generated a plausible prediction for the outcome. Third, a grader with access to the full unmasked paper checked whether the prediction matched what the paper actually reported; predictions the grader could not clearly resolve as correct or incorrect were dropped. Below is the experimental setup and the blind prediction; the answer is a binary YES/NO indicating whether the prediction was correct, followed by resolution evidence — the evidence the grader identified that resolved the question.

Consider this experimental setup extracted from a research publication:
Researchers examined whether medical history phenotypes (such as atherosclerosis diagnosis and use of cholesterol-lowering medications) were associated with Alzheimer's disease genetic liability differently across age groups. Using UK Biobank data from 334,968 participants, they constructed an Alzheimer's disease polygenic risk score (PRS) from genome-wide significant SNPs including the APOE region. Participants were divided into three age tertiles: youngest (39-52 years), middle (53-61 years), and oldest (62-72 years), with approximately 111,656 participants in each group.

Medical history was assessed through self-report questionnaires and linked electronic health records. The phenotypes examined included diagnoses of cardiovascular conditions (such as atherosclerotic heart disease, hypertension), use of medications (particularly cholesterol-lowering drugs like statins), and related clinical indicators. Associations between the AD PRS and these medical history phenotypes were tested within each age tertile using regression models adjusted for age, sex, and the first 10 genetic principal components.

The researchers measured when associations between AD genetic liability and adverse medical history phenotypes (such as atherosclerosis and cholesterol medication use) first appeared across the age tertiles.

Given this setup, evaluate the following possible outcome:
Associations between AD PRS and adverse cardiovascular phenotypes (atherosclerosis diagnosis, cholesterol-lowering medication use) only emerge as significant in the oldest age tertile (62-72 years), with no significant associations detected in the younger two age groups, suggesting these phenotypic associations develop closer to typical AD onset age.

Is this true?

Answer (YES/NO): NO